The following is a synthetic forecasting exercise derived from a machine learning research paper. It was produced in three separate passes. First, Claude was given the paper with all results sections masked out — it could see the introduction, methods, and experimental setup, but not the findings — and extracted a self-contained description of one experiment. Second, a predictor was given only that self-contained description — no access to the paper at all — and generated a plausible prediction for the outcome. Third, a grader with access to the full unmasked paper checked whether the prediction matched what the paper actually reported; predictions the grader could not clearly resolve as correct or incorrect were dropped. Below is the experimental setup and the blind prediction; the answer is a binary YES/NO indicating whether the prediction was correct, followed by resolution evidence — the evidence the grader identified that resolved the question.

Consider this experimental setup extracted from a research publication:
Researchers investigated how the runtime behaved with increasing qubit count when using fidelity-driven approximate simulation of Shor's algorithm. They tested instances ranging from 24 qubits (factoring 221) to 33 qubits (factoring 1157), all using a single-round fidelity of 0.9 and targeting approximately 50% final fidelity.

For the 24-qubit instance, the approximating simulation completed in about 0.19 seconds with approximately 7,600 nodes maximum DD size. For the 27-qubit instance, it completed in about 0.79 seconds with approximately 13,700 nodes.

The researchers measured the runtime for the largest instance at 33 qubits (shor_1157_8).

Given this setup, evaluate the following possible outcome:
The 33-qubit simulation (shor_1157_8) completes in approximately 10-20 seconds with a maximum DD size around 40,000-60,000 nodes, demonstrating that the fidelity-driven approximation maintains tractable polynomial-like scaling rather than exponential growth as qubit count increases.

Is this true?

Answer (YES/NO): NO